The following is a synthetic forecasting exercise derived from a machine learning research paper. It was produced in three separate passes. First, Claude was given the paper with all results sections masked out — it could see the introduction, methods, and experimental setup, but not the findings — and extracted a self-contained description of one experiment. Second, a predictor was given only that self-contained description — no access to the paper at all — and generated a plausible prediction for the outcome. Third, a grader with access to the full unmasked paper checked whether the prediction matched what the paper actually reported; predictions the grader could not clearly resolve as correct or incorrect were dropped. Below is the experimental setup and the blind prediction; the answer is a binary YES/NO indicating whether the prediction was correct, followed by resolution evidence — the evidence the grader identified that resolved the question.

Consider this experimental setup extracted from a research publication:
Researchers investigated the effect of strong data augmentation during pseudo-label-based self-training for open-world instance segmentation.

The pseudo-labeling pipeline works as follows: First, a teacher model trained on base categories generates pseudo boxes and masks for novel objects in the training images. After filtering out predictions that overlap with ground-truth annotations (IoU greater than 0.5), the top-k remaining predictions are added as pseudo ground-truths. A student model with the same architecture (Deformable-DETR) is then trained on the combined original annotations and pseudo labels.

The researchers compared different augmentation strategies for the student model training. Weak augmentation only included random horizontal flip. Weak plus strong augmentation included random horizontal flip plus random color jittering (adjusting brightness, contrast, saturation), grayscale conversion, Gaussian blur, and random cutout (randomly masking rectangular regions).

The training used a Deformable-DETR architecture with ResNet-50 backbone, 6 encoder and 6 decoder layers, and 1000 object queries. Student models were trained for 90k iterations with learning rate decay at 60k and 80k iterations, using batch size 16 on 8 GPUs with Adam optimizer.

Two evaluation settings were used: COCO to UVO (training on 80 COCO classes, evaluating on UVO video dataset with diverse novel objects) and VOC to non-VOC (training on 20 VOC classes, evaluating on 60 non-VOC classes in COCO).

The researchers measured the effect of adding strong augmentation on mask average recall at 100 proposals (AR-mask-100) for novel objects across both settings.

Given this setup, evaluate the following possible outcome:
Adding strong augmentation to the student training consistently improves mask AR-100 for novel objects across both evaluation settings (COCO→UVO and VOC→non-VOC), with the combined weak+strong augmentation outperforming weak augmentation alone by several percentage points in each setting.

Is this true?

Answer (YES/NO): NO